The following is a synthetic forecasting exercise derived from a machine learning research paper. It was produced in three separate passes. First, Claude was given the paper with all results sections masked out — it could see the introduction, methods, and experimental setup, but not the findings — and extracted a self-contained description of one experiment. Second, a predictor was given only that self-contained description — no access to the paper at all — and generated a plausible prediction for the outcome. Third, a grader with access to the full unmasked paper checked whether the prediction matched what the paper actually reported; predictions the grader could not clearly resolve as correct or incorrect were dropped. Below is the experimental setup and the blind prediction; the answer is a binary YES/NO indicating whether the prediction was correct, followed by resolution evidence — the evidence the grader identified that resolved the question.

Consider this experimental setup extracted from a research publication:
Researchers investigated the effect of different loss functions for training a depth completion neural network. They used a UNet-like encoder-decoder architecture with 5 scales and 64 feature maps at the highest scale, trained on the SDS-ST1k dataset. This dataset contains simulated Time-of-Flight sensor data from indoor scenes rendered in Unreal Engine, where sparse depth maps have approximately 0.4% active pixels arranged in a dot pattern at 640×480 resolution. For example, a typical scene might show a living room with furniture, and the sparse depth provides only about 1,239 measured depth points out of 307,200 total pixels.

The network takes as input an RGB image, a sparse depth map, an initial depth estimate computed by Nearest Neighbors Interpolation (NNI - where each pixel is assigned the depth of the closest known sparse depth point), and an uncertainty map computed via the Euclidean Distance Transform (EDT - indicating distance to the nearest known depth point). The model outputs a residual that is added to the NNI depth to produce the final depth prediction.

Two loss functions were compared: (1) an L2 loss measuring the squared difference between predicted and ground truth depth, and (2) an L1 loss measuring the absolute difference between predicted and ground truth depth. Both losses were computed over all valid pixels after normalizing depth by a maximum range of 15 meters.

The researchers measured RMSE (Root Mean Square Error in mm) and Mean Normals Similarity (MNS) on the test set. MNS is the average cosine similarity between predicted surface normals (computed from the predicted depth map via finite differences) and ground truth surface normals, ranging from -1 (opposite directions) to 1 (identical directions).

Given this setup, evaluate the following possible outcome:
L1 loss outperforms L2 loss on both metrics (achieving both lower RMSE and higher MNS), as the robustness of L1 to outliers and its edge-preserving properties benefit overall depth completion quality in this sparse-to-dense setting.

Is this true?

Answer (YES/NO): YES